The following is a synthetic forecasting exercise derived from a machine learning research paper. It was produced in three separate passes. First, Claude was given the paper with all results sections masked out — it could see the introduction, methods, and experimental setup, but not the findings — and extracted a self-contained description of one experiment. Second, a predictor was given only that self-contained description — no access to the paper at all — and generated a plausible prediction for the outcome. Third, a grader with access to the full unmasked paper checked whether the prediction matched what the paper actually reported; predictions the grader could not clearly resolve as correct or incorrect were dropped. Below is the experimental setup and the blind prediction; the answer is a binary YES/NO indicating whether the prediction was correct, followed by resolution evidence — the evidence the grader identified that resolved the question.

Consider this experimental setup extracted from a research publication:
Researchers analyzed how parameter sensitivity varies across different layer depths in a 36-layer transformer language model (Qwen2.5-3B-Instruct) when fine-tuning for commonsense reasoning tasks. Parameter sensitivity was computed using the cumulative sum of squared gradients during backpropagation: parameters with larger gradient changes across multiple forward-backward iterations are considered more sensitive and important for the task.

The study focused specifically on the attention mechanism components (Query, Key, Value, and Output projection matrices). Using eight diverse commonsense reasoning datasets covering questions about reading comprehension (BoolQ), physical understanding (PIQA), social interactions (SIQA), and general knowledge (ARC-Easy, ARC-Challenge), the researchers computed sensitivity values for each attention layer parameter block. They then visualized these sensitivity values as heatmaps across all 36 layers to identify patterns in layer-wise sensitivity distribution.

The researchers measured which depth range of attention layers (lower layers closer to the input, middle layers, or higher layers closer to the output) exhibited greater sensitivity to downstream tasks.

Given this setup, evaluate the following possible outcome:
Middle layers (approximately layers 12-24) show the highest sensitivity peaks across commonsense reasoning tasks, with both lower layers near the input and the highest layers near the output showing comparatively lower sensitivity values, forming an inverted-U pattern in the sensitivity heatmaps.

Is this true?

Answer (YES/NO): NO